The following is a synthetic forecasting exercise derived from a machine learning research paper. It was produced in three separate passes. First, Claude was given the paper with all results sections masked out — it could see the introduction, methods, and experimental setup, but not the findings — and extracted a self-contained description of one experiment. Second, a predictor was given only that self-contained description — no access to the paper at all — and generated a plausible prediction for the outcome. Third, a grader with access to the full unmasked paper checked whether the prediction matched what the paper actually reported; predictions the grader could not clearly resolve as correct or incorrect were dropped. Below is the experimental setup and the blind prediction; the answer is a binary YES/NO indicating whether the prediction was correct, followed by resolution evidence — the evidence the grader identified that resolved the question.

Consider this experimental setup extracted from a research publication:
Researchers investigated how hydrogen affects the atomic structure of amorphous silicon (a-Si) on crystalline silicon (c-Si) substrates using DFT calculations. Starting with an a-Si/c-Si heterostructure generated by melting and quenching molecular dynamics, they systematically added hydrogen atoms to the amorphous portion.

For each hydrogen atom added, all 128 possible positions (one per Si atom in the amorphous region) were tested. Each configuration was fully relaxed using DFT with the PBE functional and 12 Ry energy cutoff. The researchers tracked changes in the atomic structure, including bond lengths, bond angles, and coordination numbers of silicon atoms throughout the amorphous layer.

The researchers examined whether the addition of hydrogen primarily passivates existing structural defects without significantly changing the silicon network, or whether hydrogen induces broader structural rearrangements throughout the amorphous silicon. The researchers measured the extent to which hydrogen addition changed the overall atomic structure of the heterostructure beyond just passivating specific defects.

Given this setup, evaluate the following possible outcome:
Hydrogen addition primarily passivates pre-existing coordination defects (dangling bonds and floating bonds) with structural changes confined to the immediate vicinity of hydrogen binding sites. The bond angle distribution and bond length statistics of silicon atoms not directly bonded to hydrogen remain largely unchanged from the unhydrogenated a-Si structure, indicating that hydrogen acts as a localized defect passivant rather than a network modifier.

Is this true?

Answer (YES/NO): NO